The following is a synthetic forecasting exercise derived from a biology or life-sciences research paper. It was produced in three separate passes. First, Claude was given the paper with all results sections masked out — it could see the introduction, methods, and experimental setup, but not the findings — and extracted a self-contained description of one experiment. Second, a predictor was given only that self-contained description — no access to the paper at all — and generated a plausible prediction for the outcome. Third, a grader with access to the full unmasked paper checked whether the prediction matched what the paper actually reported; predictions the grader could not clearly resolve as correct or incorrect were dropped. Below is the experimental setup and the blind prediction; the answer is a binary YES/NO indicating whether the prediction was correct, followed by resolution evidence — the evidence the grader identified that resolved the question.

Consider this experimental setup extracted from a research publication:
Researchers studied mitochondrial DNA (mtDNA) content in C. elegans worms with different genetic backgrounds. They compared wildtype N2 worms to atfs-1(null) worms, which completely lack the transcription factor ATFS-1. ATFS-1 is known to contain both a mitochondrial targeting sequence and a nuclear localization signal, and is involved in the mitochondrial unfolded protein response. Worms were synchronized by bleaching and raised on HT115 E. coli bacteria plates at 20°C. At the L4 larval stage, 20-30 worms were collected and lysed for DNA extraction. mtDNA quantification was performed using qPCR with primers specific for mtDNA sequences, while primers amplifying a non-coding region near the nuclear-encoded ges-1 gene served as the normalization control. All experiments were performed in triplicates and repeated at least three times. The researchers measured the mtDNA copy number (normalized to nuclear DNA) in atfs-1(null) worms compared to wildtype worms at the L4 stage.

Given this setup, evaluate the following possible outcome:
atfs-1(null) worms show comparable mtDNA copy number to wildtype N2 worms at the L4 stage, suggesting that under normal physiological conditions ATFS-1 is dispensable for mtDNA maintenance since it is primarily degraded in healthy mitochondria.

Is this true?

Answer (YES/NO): NO